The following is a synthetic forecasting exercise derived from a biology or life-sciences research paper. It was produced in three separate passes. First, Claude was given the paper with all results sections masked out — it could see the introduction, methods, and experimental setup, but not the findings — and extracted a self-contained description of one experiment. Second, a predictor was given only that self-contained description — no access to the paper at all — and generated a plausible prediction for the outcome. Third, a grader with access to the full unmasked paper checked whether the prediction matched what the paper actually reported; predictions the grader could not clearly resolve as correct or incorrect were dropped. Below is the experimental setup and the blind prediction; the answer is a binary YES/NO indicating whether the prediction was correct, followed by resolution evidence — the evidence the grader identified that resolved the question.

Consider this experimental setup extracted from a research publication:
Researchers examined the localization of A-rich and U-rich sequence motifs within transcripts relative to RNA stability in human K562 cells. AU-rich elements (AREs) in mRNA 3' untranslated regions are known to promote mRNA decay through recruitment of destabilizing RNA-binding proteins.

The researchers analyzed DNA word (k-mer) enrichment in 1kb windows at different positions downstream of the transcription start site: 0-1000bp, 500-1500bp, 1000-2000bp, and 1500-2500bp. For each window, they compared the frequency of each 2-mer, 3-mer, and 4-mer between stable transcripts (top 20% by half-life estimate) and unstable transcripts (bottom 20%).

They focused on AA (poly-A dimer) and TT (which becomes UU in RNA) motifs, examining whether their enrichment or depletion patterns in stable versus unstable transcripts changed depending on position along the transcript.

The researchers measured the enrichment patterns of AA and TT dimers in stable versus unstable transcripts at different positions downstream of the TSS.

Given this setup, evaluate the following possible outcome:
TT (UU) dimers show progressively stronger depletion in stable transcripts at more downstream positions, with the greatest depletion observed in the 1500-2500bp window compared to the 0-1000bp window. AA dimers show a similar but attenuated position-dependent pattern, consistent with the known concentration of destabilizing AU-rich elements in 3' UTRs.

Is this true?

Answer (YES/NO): NO